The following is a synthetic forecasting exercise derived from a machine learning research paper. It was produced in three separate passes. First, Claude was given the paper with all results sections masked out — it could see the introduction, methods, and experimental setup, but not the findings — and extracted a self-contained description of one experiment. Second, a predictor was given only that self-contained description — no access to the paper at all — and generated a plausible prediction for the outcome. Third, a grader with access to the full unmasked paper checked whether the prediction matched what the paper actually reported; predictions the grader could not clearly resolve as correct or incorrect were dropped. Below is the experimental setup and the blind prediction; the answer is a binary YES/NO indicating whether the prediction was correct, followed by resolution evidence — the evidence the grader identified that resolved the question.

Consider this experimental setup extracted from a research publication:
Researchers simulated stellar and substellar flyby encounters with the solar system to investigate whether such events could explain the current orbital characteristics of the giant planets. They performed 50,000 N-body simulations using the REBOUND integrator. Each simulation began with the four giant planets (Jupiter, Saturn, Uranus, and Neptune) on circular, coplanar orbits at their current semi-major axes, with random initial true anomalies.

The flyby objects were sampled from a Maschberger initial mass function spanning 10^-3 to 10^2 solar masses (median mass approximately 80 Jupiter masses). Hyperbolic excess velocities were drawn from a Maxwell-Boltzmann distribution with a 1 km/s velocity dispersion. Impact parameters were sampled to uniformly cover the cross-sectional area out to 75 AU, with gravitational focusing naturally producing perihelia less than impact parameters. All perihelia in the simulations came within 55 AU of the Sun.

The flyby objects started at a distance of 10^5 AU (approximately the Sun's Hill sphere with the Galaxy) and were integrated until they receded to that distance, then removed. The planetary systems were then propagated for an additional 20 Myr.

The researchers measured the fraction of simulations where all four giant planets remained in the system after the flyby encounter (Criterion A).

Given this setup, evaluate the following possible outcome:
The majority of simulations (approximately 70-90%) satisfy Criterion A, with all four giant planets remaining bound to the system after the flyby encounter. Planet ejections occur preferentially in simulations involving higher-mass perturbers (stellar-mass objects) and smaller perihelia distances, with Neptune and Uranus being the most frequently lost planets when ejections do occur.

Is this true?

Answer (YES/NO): NO